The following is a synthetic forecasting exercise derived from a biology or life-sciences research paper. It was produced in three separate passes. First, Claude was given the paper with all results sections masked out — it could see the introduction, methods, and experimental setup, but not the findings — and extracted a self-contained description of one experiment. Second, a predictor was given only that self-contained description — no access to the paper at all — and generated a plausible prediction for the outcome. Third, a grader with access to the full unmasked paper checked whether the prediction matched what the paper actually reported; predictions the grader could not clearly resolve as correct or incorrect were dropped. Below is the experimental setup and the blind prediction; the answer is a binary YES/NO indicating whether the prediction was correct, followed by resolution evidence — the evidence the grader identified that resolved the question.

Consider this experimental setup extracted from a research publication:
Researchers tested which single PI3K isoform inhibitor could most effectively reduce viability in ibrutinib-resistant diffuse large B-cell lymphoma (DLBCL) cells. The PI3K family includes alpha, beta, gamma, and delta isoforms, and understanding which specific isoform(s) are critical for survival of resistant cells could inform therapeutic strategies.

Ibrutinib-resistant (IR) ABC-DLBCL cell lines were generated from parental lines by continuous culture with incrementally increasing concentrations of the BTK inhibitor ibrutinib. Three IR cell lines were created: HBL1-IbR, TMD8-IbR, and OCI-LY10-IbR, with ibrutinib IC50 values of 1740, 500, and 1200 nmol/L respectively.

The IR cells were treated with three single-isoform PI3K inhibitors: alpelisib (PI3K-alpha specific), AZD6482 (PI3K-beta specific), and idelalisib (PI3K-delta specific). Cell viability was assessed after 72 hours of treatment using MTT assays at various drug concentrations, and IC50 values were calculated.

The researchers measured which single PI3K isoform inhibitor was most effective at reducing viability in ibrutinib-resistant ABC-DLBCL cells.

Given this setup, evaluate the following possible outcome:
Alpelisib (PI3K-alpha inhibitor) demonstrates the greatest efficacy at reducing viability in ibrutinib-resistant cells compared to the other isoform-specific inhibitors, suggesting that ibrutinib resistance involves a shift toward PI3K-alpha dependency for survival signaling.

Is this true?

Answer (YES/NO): NO